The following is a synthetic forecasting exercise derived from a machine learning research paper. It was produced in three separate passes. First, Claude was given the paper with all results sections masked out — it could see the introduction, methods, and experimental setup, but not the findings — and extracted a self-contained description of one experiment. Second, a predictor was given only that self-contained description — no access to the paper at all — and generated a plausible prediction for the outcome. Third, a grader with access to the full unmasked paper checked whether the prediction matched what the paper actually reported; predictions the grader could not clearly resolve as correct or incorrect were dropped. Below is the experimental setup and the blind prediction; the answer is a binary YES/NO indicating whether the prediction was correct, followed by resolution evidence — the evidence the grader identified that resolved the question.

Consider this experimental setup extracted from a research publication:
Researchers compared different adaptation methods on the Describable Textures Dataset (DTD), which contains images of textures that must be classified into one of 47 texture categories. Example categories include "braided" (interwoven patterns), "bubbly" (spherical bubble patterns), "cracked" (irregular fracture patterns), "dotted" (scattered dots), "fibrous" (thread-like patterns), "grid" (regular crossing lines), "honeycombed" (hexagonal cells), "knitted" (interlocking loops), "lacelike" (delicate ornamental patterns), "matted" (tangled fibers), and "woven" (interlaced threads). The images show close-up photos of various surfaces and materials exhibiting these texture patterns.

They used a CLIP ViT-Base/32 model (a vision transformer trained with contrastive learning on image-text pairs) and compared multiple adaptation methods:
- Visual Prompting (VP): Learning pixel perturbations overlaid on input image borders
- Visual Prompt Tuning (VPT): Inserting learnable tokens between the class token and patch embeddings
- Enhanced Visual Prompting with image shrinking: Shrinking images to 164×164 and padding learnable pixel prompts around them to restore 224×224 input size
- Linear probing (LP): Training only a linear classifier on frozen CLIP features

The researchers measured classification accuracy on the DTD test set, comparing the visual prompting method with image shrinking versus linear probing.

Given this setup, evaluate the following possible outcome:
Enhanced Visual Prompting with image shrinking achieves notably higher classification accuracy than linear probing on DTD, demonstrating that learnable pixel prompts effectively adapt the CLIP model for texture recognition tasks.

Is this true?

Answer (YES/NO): NO